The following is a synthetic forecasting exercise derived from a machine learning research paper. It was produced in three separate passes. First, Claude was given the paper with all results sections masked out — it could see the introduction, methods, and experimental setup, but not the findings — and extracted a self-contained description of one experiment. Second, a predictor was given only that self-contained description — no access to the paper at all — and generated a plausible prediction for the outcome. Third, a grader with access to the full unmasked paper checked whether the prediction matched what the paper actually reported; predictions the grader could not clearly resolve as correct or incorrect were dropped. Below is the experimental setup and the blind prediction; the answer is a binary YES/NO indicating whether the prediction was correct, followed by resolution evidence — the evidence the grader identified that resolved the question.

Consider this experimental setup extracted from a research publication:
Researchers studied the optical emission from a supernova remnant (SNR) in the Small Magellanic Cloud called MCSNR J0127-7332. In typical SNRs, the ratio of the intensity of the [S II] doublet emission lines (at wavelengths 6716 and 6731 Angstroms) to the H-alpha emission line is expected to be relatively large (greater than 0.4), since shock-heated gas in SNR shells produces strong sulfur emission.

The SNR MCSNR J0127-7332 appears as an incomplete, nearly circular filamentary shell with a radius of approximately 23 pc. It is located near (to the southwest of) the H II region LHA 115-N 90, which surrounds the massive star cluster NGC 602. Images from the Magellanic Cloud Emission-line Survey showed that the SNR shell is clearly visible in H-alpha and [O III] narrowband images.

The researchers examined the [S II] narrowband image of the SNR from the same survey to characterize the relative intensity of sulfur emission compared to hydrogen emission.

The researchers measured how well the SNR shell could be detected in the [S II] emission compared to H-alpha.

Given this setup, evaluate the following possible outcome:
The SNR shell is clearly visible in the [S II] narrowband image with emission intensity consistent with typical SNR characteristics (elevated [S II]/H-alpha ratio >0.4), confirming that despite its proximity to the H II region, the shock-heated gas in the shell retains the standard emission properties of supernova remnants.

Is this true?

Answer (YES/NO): NO